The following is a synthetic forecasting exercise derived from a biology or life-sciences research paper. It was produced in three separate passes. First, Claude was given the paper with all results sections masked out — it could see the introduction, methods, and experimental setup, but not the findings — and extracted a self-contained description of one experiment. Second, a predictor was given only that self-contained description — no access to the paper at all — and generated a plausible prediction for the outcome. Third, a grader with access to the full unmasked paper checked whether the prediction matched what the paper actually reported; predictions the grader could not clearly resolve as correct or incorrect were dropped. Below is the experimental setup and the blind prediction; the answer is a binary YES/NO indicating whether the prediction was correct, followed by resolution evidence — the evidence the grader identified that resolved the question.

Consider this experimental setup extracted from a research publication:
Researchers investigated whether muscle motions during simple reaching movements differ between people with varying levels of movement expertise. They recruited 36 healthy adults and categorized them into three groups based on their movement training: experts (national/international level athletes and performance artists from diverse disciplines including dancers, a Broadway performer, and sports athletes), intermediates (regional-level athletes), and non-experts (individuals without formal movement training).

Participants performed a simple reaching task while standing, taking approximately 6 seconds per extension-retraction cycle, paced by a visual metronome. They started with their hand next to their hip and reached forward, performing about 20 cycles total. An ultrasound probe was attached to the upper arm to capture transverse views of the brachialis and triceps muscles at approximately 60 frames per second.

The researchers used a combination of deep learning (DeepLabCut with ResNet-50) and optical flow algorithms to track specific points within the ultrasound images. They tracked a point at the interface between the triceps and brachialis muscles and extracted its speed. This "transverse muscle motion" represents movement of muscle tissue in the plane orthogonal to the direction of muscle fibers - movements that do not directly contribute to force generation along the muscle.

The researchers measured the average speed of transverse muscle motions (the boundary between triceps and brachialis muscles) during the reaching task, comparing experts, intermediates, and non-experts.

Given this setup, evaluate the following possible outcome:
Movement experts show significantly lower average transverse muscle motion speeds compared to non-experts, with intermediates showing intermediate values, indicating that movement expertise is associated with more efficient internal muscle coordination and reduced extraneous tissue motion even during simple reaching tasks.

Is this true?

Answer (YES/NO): NO